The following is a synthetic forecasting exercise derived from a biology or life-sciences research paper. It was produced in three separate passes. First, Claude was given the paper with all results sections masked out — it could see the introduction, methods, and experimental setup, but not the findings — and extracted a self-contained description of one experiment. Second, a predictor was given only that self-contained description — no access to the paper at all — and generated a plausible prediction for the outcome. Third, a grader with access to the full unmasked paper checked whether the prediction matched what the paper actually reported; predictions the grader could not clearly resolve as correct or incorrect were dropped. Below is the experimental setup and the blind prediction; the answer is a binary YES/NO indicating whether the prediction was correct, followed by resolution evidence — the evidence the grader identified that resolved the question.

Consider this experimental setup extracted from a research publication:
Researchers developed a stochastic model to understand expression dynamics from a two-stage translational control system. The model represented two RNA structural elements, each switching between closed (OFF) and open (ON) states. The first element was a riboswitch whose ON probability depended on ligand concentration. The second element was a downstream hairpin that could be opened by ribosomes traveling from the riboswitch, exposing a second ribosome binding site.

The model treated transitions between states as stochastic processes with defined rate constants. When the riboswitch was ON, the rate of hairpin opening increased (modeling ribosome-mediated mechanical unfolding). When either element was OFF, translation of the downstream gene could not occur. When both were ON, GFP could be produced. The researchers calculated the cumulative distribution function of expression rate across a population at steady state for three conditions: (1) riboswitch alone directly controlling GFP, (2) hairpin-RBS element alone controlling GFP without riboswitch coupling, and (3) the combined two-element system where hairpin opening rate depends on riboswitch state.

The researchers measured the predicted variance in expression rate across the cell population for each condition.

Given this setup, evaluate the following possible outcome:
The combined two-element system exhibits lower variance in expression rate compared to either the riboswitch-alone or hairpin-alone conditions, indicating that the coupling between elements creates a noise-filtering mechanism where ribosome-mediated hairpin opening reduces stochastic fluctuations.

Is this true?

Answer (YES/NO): NO